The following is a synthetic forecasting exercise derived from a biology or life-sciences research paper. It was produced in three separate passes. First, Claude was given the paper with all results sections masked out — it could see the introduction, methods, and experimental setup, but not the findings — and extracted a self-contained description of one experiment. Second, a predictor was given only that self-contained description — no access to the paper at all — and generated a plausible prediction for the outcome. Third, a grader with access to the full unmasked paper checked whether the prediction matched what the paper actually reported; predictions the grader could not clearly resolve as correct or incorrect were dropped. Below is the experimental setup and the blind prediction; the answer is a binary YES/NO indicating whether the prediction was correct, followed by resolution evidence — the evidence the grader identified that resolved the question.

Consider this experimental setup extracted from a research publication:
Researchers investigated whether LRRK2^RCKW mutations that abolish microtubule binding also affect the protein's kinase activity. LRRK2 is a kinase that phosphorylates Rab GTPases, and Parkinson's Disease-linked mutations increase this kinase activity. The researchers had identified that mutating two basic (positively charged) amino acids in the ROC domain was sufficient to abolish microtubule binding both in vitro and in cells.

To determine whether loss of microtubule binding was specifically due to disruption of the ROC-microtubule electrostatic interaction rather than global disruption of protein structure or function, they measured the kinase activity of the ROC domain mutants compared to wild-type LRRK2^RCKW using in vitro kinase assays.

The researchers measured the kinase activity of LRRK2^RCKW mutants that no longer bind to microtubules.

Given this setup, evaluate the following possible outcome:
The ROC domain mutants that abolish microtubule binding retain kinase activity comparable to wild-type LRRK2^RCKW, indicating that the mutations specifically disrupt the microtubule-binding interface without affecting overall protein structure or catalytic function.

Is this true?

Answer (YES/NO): YES